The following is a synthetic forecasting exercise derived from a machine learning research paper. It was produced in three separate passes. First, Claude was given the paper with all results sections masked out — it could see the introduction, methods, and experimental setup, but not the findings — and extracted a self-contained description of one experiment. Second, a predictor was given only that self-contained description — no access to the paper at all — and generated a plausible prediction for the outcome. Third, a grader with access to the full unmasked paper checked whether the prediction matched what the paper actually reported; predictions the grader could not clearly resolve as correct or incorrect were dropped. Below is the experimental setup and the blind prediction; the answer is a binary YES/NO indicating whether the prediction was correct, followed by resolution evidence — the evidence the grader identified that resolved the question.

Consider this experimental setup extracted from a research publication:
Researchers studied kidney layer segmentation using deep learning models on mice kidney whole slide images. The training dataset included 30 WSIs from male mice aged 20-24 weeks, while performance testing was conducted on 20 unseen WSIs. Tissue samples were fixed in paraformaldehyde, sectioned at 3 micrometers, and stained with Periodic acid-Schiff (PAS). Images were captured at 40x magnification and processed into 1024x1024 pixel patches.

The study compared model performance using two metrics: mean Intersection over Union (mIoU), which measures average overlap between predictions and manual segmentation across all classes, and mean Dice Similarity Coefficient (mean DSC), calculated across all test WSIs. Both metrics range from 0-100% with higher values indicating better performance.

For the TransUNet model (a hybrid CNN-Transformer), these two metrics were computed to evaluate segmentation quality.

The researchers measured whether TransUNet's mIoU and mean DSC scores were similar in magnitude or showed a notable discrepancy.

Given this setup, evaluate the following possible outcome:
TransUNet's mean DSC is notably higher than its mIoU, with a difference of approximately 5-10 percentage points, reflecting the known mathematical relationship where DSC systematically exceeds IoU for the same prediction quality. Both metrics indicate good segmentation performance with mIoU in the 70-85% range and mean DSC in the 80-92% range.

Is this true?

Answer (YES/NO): NO